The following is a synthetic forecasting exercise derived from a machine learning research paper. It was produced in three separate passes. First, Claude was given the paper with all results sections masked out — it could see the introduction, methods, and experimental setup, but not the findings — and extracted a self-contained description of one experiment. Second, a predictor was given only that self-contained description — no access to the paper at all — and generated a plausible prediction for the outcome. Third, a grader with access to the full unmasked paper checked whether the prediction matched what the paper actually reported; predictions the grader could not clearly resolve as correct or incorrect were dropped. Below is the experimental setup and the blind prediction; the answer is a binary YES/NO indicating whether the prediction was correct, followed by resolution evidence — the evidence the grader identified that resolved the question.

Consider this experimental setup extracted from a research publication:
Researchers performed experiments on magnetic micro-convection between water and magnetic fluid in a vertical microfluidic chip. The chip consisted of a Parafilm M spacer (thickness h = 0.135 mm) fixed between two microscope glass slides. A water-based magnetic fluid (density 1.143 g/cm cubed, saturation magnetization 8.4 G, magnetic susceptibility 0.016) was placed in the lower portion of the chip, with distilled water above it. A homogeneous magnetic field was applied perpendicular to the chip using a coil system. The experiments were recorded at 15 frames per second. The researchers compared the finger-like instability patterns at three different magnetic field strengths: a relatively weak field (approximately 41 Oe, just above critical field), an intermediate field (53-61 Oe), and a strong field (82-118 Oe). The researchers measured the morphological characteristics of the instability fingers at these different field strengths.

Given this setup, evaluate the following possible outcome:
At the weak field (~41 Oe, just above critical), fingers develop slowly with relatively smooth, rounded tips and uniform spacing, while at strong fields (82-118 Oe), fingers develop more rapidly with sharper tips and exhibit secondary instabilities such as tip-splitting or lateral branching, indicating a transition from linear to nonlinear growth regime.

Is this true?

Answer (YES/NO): YES